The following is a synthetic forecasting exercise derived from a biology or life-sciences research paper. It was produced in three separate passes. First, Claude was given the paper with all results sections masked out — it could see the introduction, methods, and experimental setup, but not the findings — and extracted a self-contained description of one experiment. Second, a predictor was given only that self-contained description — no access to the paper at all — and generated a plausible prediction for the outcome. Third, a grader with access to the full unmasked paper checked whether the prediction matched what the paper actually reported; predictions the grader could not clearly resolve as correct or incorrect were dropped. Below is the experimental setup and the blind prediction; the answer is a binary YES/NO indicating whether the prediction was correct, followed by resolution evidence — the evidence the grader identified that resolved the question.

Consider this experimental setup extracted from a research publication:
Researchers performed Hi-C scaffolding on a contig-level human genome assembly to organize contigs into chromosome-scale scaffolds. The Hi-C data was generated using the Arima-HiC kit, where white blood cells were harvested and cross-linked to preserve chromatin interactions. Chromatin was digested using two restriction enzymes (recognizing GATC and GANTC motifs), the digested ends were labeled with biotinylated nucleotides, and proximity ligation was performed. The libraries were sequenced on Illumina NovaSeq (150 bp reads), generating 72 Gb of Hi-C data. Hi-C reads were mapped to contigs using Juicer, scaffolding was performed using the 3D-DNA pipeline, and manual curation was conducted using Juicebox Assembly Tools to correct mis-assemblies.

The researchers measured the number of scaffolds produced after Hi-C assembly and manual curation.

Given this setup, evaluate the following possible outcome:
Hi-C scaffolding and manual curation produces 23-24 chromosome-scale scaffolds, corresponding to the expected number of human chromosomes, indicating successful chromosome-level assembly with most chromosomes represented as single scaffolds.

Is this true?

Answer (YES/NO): NO